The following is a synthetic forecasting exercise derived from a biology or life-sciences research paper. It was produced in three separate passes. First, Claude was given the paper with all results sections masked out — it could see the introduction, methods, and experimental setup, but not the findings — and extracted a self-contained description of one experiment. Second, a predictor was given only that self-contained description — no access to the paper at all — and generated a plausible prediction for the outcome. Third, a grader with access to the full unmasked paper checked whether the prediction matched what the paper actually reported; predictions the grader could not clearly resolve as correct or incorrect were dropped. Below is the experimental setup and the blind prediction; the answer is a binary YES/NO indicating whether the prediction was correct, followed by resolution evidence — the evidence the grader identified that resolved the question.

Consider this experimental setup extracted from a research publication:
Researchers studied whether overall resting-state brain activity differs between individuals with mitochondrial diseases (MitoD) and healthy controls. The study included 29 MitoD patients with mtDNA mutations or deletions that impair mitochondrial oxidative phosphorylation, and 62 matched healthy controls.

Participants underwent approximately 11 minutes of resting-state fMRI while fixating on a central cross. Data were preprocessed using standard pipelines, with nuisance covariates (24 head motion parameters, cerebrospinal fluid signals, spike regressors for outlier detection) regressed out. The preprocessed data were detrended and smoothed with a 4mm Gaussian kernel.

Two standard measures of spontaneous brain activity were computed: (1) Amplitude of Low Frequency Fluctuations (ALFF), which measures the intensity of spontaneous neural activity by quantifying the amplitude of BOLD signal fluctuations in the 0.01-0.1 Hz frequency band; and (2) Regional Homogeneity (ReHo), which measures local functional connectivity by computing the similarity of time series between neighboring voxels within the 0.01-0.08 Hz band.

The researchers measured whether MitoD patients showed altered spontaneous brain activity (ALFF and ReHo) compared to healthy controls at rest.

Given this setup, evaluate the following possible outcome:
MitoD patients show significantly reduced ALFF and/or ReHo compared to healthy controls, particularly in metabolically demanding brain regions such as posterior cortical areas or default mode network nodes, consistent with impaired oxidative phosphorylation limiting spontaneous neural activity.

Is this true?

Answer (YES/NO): NO